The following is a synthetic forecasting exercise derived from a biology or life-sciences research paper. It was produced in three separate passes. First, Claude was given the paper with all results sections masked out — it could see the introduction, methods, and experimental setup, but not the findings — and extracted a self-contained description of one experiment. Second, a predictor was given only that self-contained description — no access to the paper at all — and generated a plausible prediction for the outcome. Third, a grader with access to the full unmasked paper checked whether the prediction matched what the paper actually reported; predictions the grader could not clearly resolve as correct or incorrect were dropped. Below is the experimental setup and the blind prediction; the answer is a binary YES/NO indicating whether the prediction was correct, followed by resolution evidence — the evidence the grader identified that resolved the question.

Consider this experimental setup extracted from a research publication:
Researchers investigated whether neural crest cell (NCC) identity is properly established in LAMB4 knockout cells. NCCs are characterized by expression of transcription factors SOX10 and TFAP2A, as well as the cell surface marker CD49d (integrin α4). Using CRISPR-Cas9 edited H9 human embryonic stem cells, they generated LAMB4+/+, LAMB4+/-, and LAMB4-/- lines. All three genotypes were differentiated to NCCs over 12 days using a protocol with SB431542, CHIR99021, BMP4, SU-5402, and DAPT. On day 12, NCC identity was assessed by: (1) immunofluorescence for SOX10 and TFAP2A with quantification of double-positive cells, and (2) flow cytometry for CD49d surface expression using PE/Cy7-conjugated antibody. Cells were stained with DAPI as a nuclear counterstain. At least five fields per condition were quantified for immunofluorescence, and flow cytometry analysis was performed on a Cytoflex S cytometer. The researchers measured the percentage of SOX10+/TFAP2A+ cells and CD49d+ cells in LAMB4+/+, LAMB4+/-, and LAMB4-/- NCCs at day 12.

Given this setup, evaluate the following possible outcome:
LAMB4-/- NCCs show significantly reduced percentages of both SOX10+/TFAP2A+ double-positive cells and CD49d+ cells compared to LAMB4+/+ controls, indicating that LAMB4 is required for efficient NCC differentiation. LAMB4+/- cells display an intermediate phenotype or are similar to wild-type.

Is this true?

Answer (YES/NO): NO